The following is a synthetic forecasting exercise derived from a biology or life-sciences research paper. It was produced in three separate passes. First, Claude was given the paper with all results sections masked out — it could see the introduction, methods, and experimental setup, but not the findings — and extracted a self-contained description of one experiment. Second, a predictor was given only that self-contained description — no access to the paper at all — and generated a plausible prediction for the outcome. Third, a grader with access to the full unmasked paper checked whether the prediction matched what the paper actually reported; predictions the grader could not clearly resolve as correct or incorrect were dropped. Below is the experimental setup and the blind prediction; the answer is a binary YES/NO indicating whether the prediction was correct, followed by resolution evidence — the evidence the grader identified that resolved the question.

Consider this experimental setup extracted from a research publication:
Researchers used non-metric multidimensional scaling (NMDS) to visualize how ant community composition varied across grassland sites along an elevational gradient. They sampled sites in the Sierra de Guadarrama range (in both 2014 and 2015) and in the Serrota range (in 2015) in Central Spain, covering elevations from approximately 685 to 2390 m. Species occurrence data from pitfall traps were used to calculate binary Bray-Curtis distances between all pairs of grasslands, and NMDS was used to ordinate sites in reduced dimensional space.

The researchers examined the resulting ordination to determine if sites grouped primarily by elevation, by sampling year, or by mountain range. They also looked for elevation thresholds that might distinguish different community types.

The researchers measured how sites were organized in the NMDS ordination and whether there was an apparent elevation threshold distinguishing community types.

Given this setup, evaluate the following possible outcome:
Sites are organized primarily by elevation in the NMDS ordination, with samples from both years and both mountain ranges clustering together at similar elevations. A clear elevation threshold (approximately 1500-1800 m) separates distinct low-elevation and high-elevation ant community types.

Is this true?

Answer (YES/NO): YES